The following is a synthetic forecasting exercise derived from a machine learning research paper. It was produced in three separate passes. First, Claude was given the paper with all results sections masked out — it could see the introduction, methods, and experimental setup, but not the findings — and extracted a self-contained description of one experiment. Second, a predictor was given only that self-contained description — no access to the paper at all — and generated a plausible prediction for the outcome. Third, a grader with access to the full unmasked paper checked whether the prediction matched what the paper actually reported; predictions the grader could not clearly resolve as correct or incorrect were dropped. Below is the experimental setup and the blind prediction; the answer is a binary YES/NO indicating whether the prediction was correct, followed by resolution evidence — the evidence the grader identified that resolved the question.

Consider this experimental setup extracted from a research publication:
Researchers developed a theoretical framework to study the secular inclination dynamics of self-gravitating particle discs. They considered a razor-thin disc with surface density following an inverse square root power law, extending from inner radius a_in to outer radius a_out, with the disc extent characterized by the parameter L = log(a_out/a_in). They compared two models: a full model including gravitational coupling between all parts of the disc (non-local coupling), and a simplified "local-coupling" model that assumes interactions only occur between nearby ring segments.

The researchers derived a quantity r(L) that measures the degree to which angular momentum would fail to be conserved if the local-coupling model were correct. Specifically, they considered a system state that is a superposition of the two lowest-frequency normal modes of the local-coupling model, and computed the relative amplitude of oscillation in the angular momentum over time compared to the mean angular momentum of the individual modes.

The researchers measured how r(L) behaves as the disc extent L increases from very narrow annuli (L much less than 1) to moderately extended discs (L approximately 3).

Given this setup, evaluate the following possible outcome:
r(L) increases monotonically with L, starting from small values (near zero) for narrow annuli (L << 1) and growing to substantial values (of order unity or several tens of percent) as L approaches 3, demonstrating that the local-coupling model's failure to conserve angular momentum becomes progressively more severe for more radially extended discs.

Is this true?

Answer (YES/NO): YES